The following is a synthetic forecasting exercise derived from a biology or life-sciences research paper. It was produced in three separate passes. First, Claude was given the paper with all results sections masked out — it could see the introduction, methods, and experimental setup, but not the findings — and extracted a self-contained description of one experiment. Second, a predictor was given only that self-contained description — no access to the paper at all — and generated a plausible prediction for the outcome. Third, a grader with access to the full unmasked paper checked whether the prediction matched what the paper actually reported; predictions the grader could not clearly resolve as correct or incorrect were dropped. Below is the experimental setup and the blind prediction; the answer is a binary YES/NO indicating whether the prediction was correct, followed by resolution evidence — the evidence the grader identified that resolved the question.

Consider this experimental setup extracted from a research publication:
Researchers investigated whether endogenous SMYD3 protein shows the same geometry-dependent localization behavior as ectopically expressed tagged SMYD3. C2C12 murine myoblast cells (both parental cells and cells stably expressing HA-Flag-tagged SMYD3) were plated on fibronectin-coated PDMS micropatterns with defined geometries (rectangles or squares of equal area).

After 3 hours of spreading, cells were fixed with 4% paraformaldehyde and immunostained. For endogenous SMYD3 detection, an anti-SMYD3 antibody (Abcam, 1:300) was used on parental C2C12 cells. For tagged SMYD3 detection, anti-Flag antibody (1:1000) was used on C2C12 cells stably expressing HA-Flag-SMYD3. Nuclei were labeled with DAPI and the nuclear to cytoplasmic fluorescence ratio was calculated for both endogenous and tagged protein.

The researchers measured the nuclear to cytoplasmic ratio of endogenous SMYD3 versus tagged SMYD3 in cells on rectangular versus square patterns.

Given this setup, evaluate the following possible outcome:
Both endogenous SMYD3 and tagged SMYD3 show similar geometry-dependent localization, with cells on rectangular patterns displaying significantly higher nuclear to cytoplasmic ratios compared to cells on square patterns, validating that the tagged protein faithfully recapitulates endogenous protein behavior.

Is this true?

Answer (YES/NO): NO